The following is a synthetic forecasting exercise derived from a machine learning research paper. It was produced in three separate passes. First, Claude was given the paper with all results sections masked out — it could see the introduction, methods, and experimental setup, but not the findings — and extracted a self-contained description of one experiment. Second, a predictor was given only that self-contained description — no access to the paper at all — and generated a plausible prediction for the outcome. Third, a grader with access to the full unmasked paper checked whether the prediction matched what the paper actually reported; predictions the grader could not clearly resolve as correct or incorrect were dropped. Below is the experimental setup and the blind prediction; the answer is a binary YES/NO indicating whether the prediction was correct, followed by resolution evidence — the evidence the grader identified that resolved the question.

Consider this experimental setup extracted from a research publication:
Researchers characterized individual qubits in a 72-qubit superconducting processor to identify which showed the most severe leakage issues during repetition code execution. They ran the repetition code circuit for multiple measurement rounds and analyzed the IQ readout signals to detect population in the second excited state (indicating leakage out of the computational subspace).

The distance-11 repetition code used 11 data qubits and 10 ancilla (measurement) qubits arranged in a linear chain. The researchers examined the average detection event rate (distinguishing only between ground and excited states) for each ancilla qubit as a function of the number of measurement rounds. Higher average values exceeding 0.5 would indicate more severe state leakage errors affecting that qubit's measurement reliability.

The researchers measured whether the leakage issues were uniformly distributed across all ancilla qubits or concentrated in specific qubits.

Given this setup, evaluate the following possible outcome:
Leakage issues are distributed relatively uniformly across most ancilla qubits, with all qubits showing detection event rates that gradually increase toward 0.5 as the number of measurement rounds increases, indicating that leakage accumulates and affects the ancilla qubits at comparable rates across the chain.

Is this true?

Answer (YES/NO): NO